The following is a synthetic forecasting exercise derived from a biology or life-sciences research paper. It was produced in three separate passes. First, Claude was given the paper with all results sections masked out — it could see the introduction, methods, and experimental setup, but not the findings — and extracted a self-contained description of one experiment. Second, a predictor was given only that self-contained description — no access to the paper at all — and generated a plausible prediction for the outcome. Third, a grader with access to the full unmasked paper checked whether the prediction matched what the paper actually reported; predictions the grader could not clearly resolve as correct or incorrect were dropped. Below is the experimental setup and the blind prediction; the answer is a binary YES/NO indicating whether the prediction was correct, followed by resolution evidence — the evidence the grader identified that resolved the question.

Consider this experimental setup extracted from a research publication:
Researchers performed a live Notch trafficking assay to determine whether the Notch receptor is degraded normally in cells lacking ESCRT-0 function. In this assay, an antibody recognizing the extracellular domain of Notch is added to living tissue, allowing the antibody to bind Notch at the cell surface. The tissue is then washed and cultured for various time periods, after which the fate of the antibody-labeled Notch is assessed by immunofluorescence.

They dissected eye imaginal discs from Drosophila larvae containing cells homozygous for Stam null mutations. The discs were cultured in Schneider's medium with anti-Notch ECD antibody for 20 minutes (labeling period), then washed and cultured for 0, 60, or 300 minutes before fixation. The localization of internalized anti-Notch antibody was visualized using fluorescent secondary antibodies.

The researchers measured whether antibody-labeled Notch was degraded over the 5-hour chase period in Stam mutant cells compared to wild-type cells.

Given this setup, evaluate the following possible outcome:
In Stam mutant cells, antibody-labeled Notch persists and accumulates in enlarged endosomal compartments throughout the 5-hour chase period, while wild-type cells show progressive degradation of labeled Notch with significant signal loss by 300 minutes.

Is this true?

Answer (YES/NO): NO